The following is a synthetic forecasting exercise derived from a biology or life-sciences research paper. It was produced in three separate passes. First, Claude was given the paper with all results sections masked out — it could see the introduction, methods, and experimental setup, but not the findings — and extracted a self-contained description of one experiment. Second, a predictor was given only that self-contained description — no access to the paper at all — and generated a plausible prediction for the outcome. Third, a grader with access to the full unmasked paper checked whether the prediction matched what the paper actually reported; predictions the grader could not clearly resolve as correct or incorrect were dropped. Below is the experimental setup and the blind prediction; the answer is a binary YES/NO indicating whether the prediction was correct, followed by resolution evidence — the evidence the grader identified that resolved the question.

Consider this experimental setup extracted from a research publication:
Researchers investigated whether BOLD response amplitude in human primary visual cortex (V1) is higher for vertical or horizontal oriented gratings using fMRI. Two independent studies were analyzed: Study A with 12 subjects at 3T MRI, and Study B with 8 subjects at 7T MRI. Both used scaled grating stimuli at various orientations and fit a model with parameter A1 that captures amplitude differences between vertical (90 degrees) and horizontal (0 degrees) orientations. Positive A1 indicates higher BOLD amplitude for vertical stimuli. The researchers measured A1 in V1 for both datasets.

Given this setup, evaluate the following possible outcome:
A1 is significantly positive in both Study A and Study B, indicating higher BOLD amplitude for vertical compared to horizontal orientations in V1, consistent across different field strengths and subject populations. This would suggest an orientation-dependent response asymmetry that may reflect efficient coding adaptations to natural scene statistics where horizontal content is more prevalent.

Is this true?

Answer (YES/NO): YES